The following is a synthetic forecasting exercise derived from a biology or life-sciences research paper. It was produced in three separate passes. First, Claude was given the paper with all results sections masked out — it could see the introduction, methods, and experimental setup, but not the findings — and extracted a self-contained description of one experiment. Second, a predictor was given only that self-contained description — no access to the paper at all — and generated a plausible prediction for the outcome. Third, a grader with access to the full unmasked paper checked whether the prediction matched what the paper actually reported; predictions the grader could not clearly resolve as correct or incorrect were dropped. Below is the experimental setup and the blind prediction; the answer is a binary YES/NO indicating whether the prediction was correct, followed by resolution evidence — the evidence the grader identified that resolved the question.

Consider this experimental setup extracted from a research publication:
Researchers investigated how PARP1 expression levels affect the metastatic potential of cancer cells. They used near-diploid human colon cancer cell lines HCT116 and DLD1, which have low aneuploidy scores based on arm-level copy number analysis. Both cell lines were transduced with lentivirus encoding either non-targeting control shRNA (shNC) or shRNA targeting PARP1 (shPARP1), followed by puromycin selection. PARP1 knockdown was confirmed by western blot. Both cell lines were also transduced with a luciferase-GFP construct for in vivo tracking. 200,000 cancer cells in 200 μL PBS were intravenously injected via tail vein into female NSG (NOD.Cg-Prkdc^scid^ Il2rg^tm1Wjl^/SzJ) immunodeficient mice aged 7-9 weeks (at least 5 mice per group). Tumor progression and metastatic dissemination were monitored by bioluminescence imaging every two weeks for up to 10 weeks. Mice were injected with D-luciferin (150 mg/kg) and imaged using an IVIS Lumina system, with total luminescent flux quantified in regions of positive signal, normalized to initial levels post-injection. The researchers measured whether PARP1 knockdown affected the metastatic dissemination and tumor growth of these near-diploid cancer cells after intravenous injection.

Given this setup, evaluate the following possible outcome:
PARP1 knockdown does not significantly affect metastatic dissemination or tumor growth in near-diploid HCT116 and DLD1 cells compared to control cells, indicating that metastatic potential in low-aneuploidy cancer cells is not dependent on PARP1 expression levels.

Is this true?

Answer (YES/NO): NO